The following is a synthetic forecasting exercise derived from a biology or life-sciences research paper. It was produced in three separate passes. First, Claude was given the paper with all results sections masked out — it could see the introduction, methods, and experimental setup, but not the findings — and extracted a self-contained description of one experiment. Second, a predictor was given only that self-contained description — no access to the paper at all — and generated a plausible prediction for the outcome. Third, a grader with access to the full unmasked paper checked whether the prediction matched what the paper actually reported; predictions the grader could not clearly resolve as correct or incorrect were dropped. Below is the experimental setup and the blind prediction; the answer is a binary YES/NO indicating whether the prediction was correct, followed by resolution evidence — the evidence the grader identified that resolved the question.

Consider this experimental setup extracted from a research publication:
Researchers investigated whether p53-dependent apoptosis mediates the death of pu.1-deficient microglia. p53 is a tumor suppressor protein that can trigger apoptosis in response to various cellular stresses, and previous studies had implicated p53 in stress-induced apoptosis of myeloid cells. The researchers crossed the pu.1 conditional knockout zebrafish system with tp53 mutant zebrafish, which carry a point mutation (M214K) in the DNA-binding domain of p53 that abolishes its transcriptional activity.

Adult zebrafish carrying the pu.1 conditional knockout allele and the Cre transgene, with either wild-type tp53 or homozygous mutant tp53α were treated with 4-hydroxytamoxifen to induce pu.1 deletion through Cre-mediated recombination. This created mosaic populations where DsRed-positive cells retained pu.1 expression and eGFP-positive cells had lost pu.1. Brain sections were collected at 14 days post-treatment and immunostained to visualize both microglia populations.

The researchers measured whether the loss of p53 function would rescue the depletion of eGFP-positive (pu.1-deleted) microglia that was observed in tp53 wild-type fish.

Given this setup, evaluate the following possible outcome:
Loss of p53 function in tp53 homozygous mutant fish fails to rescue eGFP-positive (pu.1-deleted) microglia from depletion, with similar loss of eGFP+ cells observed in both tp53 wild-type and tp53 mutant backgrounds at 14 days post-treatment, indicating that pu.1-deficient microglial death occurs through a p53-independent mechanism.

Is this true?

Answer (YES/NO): NO